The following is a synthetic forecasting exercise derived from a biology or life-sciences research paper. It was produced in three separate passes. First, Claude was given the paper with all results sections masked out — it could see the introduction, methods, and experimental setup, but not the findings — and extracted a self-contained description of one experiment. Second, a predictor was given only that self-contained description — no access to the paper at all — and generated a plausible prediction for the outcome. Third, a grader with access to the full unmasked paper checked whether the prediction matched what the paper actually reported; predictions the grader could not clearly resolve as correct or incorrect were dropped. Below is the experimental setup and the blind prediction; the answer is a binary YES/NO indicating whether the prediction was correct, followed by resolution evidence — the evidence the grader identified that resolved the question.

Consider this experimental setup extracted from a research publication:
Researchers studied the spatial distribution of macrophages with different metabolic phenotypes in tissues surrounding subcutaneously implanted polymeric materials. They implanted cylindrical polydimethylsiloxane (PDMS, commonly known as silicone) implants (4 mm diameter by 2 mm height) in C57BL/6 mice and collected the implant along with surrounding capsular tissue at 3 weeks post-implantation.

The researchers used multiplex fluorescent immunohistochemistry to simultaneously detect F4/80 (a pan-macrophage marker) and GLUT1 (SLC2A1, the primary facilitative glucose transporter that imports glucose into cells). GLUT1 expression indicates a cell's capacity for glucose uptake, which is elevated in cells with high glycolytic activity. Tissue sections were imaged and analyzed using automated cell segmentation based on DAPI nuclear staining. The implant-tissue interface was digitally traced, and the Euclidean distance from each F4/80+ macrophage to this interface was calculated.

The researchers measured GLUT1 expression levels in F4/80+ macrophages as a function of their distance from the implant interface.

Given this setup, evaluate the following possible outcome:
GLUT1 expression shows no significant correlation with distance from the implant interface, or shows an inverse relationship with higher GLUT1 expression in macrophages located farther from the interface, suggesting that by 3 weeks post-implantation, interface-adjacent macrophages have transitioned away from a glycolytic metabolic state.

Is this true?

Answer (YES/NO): NO